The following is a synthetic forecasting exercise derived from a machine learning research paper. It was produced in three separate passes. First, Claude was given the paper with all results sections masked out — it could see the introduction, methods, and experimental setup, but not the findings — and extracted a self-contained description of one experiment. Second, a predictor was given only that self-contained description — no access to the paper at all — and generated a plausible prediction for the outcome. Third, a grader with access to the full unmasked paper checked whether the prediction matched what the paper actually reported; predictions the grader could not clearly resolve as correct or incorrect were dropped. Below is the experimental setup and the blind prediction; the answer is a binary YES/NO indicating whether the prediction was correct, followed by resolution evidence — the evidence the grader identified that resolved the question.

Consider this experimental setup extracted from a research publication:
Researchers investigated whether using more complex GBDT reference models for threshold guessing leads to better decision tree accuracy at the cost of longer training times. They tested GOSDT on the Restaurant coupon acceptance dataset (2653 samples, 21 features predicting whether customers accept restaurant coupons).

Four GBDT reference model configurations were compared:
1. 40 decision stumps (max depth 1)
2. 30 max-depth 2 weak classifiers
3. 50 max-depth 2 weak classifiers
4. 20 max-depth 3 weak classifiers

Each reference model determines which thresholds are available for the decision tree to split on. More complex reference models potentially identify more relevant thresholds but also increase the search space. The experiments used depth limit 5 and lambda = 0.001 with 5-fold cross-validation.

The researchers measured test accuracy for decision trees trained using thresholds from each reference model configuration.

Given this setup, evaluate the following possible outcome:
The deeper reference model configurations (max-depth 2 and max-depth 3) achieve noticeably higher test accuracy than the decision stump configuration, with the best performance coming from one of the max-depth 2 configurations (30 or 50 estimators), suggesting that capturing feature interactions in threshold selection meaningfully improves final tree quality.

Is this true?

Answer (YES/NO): NO